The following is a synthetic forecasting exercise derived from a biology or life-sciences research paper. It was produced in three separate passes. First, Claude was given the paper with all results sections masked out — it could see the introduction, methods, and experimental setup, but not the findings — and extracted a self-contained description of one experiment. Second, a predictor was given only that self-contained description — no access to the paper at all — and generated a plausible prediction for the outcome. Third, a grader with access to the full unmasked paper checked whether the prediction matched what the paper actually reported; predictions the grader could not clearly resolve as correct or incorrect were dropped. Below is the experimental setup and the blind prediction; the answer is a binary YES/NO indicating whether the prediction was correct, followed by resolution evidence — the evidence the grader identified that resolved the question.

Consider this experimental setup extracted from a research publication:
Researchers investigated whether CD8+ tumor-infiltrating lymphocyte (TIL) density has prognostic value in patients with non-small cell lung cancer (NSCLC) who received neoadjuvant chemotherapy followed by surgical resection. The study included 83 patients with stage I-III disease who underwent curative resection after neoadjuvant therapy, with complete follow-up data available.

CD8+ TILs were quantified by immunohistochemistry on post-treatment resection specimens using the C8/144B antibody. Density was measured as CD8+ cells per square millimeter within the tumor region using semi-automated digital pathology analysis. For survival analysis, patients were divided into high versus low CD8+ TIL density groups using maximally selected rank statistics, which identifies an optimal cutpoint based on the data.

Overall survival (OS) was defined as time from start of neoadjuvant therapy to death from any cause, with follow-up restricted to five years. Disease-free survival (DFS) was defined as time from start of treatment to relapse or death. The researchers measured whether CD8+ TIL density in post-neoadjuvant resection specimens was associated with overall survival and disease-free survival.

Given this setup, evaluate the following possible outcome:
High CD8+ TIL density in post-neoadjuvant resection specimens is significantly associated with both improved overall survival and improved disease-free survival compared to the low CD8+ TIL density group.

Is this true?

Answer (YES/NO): NO